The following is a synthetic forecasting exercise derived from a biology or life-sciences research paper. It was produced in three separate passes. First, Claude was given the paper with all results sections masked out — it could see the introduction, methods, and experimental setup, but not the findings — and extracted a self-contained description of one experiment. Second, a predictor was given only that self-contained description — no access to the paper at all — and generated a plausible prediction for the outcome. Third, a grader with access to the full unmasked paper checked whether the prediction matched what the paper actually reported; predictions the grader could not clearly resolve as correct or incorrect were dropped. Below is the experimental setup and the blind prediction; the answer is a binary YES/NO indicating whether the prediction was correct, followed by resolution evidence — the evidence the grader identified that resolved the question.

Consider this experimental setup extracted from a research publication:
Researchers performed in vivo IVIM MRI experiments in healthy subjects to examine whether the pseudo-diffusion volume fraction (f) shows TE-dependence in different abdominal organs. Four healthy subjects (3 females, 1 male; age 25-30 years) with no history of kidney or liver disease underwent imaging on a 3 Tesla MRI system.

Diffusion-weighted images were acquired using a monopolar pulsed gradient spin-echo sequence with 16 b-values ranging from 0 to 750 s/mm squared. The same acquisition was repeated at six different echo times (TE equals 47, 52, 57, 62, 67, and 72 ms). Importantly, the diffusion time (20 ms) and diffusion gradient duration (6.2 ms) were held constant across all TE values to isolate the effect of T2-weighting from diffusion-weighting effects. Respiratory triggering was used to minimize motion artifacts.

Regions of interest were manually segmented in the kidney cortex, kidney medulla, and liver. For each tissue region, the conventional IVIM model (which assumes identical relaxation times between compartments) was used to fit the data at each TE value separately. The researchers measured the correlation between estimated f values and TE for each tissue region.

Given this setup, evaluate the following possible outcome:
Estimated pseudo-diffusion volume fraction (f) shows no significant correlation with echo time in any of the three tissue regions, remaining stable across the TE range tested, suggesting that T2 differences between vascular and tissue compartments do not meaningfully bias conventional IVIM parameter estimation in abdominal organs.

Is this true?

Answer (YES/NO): NO